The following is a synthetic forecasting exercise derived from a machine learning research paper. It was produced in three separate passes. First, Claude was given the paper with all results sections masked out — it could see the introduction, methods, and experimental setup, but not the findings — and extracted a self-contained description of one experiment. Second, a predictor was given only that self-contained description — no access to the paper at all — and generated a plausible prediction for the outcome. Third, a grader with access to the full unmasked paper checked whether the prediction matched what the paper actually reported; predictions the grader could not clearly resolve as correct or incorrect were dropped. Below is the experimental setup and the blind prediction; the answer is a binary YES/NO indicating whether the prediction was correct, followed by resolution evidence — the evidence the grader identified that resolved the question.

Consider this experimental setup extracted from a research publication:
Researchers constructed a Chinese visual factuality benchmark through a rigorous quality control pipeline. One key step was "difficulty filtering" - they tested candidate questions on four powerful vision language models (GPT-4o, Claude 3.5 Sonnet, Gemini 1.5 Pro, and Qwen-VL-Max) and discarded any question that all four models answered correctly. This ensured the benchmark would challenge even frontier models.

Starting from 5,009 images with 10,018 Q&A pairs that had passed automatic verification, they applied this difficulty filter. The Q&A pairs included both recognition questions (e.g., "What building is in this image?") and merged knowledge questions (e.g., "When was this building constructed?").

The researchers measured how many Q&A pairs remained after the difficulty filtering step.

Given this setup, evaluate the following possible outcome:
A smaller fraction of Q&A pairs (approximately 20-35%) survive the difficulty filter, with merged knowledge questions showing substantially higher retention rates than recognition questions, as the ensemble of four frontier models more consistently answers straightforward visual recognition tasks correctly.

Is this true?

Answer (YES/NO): NO